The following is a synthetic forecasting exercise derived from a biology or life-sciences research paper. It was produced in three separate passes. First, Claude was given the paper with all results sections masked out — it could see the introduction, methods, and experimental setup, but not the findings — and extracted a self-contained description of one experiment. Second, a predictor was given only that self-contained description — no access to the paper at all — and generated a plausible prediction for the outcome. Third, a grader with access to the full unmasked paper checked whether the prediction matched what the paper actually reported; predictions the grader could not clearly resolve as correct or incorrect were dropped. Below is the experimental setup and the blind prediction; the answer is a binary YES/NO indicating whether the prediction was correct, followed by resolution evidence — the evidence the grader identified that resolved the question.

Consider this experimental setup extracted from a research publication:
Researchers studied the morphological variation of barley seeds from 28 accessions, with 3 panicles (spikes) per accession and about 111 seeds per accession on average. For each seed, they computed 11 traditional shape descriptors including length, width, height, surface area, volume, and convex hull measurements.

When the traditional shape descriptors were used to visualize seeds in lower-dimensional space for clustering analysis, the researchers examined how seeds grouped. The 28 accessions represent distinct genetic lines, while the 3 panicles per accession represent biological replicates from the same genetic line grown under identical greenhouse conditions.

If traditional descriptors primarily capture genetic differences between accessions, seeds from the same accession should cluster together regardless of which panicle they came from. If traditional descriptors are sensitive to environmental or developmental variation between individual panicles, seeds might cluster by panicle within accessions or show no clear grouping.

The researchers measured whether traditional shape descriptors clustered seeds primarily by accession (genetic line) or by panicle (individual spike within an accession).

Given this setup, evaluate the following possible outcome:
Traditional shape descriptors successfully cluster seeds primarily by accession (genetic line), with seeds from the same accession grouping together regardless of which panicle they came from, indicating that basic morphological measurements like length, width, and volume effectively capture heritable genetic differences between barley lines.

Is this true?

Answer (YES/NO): YES